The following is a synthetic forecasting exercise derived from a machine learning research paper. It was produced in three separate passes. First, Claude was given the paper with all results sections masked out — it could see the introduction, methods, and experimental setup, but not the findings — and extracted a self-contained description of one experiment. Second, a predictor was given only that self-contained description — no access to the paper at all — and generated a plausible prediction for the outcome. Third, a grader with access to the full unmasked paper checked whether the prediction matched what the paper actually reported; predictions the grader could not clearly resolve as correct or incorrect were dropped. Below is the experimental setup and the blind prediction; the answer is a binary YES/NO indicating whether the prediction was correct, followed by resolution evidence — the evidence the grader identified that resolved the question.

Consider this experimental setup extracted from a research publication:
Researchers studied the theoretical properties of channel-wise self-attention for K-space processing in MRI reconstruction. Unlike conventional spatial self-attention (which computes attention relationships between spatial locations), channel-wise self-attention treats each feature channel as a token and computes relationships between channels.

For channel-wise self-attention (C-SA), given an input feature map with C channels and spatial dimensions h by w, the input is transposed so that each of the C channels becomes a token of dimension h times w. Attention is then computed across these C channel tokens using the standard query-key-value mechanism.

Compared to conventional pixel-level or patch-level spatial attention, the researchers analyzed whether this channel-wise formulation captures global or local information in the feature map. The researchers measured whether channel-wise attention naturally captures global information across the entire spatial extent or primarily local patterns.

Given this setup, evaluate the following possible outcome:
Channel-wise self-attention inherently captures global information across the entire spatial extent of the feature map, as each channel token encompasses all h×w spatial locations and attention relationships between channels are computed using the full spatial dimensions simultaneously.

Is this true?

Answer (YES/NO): YES